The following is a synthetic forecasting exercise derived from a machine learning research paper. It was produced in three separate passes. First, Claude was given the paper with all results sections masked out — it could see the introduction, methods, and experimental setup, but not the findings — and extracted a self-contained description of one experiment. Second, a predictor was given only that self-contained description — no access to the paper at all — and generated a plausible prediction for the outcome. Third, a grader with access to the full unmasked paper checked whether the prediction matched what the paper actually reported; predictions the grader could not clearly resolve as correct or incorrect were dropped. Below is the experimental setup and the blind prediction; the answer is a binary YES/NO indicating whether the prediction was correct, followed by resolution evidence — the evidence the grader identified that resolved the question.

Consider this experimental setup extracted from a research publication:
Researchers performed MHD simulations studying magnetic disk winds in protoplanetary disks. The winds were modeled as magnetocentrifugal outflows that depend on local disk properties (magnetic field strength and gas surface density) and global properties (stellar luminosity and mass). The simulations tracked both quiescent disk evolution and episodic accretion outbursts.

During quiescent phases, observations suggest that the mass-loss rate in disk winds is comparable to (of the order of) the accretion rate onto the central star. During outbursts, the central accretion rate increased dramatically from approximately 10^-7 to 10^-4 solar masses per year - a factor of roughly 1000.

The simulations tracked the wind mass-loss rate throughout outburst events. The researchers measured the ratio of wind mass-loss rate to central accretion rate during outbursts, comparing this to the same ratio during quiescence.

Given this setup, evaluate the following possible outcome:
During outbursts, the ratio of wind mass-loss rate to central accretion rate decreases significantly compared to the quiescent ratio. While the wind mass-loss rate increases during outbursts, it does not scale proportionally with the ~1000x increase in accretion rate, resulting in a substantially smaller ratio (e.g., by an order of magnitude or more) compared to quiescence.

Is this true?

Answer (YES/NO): YES